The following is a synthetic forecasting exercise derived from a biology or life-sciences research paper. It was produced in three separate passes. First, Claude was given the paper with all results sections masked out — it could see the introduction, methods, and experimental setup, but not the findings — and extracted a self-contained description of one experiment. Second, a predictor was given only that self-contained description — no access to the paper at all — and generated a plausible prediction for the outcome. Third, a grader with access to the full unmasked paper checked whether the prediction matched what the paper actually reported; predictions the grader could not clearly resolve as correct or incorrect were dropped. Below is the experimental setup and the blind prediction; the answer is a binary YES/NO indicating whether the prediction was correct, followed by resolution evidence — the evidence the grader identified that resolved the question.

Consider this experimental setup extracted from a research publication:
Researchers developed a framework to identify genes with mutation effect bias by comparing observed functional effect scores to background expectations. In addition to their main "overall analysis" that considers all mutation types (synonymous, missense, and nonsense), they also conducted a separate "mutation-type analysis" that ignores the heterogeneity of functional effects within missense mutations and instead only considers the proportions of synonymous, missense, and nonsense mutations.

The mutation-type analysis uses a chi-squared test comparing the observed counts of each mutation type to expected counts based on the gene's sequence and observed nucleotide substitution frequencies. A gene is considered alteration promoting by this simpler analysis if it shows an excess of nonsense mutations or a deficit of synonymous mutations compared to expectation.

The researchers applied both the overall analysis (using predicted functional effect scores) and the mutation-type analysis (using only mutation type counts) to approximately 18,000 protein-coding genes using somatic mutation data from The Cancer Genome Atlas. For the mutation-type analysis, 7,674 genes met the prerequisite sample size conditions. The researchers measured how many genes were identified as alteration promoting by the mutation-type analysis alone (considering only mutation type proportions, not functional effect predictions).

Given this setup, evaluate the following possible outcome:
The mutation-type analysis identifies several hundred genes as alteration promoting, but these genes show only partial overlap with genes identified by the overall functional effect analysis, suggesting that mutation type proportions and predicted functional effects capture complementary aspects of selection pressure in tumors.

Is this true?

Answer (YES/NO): YES